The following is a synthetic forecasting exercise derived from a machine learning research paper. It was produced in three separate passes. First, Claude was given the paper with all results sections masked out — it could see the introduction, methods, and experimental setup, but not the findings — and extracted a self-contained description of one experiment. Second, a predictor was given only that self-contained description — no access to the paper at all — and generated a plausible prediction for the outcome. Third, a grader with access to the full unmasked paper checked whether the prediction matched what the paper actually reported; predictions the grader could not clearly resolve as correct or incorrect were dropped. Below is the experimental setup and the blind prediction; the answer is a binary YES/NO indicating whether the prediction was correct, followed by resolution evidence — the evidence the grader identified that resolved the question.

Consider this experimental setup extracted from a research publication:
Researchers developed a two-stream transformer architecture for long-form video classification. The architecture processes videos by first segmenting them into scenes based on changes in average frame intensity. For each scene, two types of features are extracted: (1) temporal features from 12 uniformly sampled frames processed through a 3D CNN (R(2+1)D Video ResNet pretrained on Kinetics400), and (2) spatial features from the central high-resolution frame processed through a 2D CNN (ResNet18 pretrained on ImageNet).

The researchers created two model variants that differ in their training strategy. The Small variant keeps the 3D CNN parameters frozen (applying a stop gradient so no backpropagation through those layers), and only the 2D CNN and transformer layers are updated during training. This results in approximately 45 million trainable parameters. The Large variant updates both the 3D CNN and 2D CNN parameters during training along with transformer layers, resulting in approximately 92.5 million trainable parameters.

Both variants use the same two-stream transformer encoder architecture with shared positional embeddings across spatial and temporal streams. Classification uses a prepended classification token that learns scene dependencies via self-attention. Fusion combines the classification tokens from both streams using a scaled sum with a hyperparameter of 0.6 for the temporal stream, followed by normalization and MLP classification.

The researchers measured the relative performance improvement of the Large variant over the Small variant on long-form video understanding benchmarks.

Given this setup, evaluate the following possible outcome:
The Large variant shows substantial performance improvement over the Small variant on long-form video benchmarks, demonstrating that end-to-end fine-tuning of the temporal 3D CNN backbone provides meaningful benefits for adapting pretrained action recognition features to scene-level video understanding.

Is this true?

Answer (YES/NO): YES